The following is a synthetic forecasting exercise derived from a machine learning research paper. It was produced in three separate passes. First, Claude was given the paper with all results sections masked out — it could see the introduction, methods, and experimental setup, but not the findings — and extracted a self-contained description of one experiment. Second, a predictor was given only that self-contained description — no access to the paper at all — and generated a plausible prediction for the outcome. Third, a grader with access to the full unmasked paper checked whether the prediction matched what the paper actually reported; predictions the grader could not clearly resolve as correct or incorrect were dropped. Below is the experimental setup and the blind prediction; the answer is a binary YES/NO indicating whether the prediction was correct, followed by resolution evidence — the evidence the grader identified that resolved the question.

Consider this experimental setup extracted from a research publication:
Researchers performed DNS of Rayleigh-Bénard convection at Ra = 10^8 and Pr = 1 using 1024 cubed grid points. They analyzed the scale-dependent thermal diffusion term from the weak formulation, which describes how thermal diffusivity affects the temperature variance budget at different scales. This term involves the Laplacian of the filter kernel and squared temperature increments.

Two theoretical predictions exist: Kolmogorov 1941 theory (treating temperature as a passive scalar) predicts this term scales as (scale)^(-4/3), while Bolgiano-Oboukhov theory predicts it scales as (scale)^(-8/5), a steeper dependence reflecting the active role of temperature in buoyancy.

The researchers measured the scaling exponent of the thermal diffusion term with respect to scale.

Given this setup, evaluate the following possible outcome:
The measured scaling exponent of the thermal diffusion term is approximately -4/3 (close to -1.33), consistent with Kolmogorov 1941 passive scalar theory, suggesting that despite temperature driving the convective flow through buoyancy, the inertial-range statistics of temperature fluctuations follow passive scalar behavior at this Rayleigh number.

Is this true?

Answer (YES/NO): NO